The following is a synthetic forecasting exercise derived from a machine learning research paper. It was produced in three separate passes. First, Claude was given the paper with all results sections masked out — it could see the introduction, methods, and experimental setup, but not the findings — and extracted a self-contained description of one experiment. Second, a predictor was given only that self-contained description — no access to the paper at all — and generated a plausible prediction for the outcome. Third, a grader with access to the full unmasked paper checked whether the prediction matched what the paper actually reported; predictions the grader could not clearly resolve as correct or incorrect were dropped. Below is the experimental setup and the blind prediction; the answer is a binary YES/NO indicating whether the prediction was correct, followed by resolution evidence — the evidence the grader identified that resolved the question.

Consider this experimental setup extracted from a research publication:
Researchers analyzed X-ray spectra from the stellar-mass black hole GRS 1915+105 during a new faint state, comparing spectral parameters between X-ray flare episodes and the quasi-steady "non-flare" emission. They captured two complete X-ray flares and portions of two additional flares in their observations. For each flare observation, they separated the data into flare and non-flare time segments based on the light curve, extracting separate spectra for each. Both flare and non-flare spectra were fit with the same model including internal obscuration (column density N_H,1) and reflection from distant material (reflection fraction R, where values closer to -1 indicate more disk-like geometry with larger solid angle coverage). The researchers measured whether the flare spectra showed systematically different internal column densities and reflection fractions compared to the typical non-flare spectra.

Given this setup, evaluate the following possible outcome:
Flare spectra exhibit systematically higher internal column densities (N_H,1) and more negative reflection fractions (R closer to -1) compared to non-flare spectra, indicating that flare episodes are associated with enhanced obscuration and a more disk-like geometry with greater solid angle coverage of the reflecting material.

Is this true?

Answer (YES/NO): NO